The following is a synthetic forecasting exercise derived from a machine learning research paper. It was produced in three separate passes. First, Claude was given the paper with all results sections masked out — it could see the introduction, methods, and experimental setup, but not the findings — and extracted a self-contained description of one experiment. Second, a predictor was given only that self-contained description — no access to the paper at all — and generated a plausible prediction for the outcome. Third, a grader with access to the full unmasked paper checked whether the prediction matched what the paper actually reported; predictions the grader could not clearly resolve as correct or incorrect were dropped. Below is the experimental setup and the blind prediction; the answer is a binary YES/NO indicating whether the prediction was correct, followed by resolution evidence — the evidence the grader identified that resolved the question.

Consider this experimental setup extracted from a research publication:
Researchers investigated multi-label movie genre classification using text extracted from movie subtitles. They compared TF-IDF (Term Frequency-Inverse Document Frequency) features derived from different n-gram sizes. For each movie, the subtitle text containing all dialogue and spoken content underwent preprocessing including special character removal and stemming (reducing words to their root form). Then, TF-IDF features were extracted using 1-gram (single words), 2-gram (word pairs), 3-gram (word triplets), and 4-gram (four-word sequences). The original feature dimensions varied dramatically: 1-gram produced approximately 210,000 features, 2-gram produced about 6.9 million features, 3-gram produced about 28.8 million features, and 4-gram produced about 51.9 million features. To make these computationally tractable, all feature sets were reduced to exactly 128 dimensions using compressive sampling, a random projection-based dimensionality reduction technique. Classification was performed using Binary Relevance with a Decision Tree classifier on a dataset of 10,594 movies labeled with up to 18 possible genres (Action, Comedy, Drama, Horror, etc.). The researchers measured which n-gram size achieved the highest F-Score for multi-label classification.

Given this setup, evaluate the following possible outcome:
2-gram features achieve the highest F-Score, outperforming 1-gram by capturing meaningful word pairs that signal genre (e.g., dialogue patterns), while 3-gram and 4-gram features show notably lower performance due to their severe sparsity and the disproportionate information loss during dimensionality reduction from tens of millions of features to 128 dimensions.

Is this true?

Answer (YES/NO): NO